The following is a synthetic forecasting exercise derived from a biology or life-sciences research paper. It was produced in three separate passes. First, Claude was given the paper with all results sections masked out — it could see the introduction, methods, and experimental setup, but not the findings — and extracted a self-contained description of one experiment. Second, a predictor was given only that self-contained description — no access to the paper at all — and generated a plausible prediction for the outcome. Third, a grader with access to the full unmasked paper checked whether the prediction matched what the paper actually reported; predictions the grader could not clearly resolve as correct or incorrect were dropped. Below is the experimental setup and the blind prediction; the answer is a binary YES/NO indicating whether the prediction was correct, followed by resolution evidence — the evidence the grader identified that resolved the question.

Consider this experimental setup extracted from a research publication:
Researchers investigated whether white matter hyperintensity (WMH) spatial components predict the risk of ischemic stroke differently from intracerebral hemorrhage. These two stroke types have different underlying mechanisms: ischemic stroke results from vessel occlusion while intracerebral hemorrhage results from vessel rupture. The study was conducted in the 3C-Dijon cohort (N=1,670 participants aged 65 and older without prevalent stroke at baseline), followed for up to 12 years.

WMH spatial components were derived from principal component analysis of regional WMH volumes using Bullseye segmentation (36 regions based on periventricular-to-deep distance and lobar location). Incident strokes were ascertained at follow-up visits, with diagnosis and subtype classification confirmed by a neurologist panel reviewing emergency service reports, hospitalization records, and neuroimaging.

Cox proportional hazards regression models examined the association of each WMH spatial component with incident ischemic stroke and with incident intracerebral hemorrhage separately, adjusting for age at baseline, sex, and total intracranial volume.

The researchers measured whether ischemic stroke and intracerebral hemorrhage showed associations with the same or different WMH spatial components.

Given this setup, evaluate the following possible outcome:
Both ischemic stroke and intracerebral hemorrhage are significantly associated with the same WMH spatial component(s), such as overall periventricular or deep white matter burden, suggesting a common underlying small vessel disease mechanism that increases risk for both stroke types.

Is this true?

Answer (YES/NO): NO